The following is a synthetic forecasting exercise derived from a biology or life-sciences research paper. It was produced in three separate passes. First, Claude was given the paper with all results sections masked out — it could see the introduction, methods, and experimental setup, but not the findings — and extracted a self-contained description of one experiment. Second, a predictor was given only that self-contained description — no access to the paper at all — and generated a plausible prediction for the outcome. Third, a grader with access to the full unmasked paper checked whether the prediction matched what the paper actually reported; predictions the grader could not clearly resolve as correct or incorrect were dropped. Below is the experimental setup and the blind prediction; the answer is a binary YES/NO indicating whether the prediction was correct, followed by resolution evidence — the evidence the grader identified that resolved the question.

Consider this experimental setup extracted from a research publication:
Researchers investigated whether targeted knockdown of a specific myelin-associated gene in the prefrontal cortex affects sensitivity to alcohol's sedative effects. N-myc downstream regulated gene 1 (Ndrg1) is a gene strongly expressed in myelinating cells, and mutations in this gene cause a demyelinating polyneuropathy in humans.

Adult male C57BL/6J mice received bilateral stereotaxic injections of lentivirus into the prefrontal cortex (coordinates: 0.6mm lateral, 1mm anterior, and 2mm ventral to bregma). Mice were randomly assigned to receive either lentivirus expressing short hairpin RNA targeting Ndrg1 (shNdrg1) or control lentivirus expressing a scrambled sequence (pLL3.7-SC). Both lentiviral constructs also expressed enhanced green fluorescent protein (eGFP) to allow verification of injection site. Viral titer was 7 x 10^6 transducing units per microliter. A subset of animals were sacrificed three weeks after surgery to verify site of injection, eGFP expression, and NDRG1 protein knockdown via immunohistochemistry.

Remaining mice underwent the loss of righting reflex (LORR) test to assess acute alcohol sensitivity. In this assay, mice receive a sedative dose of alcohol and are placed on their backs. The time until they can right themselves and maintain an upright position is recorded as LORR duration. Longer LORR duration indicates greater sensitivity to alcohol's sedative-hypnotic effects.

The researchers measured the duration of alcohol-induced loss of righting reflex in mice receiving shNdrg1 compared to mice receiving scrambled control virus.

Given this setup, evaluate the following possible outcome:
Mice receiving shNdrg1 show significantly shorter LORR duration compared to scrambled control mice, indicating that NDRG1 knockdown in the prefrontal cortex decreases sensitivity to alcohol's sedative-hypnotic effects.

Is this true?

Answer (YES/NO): NO